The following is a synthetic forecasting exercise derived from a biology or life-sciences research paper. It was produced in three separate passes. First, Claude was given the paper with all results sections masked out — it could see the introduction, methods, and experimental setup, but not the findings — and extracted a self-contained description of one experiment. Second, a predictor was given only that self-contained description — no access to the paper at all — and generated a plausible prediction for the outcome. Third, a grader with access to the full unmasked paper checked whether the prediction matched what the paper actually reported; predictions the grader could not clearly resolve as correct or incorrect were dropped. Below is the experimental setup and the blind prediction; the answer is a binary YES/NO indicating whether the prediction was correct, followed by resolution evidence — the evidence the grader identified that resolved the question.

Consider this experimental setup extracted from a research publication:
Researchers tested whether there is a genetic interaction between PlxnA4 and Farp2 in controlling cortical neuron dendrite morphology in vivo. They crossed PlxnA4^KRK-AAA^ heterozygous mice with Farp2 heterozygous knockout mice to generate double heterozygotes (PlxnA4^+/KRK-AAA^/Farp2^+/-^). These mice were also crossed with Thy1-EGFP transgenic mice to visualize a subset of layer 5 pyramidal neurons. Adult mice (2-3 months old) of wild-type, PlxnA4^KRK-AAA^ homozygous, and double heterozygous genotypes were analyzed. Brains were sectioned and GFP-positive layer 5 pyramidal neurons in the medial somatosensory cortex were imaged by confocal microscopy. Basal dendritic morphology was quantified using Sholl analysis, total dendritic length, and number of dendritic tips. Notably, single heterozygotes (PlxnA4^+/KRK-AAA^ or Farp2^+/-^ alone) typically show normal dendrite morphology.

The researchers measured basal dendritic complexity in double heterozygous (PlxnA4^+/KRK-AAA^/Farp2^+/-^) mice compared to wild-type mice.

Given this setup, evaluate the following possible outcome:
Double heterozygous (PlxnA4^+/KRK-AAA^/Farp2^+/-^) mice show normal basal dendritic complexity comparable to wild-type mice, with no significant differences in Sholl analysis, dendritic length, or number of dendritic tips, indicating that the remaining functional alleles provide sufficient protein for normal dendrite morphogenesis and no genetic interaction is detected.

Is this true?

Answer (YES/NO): NO